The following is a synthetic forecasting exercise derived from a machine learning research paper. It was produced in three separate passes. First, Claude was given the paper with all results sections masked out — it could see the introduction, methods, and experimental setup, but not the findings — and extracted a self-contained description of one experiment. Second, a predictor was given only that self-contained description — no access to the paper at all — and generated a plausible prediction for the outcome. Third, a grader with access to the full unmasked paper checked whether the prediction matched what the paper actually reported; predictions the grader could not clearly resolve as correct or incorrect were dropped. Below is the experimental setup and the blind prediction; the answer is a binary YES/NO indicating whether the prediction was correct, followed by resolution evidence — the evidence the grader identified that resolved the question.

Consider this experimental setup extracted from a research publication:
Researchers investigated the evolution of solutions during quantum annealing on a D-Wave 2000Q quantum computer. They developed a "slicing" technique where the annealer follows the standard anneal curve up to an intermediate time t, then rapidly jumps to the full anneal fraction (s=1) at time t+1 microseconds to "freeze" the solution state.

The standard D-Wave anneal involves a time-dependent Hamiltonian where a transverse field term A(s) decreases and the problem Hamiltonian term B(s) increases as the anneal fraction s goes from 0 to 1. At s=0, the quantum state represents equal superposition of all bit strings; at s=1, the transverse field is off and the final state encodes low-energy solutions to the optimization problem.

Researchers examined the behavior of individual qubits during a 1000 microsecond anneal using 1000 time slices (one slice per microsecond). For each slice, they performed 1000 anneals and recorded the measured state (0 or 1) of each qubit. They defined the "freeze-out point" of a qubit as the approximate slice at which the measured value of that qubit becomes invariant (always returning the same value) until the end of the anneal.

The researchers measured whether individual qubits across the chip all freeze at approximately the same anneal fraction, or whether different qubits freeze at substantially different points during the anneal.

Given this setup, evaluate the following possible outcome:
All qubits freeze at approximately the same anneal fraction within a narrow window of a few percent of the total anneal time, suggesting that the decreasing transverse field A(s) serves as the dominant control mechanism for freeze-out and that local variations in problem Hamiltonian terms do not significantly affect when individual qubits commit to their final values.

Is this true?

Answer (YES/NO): NO